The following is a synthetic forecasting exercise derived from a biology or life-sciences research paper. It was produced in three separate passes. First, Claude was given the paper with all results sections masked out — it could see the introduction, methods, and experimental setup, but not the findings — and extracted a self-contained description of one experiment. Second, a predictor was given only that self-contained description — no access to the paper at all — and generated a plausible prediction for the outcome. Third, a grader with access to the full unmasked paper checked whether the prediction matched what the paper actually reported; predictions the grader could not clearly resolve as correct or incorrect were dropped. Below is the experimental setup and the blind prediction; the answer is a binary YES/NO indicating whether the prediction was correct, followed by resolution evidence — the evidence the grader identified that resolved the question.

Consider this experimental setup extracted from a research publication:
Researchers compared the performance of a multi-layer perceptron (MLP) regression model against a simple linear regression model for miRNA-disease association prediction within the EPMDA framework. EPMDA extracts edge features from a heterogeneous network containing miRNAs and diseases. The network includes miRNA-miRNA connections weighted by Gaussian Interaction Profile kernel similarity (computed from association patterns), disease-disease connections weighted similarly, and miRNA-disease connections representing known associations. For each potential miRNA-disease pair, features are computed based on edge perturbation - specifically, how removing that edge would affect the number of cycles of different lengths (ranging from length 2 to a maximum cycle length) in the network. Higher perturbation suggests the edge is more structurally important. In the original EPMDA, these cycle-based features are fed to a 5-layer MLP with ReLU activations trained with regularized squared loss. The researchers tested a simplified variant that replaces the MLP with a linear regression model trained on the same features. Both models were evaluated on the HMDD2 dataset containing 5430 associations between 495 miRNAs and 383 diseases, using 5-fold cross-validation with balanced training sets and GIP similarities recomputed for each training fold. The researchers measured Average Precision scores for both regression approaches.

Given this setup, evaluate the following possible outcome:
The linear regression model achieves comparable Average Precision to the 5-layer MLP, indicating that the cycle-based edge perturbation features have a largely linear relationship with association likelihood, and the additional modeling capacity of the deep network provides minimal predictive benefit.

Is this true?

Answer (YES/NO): NO